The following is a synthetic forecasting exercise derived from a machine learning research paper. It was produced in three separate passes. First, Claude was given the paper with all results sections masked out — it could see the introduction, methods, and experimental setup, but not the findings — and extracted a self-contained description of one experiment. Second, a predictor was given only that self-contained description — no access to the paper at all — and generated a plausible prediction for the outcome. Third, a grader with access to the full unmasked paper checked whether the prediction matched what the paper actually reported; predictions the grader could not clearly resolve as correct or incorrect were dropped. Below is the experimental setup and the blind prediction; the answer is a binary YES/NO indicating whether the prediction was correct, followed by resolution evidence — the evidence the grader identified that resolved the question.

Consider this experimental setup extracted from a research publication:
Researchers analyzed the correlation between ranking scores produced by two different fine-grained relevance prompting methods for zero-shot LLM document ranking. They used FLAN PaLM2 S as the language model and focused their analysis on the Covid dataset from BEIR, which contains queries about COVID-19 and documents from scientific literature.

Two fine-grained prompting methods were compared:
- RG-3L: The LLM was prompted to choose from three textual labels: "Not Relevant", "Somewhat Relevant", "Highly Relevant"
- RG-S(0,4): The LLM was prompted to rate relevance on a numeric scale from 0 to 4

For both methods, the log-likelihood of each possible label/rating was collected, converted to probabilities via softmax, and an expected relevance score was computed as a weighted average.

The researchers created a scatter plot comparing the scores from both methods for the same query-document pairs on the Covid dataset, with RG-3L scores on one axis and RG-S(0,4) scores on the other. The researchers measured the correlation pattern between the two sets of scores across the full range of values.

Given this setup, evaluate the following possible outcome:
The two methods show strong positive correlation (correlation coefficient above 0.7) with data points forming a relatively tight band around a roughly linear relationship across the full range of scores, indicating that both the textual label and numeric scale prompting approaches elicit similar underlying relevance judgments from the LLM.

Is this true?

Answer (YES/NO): YES